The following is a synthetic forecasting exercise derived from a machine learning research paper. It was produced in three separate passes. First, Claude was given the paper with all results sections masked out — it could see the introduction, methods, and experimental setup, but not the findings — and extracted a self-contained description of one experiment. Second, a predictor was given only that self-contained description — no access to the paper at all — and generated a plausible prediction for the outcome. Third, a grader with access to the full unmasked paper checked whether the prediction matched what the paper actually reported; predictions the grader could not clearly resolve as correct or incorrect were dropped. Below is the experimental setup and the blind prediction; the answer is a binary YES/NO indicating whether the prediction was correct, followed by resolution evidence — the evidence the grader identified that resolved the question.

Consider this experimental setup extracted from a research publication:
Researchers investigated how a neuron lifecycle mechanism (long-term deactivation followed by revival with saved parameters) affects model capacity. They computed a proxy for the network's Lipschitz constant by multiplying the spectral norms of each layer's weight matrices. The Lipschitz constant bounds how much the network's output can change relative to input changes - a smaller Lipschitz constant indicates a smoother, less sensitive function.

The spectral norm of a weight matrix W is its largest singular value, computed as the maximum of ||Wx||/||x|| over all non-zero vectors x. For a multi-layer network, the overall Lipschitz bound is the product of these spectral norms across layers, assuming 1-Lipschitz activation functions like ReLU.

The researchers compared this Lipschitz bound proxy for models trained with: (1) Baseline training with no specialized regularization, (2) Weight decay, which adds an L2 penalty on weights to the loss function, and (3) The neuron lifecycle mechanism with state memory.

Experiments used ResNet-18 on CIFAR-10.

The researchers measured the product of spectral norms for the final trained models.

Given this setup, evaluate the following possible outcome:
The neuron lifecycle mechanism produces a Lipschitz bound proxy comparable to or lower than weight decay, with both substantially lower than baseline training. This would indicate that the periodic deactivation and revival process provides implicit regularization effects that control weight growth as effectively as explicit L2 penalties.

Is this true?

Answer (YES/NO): NO